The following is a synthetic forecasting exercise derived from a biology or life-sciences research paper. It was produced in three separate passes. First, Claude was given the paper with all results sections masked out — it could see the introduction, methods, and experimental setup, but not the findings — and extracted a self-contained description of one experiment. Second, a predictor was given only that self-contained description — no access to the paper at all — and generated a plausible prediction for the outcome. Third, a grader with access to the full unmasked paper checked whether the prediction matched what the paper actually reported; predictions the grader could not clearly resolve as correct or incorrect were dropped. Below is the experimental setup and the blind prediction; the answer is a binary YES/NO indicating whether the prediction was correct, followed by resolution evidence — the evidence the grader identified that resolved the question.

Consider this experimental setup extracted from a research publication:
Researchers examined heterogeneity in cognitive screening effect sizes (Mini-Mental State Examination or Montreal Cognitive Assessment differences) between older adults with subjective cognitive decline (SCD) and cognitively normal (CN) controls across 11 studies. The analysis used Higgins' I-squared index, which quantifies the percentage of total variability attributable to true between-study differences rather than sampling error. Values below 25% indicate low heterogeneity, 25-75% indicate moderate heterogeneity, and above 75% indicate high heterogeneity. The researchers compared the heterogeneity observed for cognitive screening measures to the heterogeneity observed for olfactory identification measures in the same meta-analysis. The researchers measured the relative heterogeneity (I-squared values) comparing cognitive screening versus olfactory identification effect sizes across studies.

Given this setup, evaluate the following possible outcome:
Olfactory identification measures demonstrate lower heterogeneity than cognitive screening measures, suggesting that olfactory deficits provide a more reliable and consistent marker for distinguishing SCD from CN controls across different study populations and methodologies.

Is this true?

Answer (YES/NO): NO